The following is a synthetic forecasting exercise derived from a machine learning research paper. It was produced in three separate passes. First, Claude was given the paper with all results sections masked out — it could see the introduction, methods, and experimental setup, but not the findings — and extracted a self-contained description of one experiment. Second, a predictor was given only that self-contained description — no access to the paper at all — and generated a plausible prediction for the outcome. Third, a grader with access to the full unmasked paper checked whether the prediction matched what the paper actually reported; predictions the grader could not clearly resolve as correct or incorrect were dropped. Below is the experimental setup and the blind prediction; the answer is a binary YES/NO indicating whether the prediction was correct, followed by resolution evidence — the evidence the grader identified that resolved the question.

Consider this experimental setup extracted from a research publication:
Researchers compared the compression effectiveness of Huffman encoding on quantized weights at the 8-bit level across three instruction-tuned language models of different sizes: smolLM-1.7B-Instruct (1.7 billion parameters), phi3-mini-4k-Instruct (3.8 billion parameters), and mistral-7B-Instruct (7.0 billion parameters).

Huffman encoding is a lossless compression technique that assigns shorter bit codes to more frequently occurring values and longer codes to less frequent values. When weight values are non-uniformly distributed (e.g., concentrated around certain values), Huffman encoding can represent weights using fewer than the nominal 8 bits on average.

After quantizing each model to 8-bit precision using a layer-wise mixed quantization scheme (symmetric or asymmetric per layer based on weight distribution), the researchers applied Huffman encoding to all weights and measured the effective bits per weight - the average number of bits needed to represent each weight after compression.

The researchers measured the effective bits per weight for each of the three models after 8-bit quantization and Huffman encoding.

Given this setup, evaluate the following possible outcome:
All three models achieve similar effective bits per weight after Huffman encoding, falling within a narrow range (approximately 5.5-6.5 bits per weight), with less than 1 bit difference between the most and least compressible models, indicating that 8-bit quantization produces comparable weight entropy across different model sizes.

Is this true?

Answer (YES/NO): YES